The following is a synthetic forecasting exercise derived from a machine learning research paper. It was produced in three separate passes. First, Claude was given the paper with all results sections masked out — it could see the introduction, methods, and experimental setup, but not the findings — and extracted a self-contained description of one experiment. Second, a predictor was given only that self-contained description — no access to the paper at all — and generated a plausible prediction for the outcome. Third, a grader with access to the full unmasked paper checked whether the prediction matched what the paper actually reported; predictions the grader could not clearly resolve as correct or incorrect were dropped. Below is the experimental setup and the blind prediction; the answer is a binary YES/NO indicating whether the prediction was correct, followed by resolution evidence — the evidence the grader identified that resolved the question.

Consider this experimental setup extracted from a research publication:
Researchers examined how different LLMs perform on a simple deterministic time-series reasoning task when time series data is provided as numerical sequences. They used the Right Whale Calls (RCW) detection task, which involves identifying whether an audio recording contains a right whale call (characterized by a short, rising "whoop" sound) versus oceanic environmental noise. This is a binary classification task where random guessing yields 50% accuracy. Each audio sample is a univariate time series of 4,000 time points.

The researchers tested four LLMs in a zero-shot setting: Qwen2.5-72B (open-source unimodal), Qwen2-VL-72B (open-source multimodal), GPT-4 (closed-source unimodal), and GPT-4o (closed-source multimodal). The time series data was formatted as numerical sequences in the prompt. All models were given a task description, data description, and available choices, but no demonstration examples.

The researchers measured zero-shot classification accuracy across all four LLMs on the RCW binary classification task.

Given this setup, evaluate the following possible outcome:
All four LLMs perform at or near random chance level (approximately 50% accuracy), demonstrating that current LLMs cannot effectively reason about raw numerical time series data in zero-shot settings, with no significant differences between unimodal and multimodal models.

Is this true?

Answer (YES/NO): YES